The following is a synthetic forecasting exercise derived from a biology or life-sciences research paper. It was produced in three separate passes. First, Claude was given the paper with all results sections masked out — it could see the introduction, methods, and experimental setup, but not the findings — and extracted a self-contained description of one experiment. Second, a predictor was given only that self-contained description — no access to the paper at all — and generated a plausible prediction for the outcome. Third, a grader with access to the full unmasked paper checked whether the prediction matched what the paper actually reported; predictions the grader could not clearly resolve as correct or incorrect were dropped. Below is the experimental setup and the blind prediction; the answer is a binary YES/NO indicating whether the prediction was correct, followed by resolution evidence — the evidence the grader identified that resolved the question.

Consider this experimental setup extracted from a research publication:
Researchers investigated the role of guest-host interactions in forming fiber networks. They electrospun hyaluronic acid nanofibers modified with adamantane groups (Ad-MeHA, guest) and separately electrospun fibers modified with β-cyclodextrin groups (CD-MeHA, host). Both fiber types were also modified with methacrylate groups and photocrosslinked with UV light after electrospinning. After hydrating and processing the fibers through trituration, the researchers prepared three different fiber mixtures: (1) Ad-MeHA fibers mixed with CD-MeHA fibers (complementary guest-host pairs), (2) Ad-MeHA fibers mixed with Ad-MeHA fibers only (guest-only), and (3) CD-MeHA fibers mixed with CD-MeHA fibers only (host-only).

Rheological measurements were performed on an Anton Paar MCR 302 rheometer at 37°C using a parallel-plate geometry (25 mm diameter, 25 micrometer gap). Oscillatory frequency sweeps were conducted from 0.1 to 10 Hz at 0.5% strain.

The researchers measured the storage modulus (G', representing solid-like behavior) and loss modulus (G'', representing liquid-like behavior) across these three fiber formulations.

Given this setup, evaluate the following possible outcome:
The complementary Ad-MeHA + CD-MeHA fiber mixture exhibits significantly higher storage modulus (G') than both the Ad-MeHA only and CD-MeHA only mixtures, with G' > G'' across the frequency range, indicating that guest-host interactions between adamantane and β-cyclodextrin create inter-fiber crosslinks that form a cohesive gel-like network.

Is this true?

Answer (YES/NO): YES